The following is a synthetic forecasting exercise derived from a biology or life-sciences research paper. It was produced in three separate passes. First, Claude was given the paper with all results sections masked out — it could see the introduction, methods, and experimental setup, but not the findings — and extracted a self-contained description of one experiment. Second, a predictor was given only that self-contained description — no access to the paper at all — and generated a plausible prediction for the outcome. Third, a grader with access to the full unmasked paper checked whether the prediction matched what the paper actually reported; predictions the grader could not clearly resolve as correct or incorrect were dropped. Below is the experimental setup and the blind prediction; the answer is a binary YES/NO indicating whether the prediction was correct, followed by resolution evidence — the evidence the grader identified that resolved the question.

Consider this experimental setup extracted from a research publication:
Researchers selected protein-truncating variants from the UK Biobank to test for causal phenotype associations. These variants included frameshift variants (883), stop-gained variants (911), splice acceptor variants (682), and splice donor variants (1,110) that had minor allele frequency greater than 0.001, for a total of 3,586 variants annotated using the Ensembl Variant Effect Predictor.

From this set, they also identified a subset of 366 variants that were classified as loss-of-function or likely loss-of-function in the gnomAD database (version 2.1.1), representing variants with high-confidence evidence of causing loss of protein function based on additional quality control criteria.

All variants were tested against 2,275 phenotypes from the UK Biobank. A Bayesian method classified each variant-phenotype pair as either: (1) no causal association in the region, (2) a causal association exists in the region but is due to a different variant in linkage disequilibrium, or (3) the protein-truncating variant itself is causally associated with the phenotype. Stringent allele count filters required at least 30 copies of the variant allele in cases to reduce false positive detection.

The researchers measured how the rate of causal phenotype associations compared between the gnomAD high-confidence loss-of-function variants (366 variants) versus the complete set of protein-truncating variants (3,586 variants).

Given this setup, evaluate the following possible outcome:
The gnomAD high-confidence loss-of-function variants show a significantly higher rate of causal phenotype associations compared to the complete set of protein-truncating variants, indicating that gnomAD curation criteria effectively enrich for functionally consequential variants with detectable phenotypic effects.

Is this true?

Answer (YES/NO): YES